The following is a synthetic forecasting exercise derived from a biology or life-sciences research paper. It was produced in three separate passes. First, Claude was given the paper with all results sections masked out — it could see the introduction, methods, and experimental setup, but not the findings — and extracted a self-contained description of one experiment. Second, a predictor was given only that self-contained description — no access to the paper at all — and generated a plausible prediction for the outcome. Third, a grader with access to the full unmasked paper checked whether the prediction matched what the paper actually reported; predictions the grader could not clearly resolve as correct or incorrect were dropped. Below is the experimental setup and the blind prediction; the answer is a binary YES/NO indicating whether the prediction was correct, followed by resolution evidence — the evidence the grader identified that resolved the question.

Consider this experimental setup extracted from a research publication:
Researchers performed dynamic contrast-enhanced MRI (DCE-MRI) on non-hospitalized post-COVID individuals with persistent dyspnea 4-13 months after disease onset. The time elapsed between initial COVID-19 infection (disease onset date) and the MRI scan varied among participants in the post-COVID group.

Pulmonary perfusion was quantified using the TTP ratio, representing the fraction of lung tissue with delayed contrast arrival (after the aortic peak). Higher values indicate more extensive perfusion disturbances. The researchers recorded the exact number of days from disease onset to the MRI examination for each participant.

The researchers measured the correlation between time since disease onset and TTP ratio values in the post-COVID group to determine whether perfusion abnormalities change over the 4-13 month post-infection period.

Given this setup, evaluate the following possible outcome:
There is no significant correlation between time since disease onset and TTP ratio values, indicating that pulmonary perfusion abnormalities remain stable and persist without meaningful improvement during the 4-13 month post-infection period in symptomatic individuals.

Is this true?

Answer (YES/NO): YES